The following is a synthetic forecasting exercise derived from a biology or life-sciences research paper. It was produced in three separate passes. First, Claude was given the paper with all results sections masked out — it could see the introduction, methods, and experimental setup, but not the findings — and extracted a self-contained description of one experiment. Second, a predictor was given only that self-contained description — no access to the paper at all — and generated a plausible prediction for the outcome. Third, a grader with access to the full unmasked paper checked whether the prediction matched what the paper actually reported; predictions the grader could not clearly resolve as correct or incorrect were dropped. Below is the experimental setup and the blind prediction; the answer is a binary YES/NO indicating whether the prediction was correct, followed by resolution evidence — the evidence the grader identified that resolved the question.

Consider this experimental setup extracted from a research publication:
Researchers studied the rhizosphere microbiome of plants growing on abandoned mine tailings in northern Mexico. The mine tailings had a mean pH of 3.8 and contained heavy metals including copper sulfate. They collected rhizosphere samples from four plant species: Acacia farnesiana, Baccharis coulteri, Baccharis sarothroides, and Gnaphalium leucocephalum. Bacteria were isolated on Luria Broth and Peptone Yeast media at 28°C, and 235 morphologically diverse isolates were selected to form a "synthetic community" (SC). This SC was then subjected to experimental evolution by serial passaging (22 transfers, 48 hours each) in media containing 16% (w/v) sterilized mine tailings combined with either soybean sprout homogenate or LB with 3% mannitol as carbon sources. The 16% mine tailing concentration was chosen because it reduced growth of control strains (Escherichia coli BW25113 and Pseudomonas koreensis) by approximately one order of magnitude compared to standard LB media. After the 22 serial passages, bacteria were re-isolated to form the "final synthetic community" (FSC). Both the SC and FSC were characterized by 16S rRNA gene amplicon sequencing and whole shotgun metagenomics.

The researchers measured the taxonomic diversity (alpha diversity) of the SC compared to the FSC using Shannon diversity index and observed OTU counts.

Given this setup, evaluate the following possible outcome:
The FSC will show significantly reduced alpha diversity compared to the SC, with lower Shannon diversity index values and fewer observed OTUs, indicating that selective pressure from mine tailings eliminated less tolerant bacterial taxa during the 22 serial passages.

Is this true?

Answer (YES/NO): YES